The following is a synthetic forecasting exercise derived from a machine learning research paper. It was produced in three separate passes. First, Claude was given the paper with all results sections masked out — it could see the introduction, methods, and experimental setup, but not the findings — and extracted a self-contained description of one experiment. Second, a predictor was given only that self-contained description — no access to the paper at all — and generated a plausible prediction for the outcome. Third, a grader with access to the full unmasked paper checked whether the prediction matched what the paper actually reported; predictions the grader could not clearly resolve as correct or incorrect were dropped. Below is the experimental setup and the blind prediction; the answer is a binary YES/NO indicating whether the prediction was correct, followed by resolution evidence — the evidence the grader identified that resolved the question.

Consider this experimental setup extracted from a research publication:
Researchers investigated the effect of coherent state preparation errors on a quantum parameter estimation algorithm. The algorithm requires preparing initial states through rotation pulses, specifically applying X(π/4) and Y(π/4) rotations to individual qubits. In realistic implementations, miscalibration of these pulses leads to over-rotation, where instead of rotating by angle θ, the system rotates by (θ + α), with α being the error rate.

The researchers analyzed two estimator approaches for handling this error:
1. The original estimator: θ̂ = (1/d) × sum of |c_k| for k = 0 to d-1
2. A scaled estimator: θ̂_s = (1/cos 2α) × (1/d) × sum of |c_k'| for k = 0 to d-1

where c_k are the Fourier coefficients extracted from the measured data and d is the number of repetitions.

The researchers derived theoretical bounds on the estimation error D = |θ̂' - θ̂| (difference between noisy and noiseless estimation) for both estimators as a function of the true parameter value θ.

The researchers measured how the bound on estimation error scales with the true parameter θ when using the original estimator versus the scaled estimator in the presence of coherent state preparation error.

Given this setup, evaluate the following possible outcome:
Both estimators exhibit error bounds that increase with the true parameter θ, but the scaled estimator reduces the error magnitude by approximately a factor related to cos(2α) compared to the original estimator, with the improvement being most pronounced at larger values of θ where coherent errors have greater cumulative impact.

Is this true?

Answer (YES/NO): NO